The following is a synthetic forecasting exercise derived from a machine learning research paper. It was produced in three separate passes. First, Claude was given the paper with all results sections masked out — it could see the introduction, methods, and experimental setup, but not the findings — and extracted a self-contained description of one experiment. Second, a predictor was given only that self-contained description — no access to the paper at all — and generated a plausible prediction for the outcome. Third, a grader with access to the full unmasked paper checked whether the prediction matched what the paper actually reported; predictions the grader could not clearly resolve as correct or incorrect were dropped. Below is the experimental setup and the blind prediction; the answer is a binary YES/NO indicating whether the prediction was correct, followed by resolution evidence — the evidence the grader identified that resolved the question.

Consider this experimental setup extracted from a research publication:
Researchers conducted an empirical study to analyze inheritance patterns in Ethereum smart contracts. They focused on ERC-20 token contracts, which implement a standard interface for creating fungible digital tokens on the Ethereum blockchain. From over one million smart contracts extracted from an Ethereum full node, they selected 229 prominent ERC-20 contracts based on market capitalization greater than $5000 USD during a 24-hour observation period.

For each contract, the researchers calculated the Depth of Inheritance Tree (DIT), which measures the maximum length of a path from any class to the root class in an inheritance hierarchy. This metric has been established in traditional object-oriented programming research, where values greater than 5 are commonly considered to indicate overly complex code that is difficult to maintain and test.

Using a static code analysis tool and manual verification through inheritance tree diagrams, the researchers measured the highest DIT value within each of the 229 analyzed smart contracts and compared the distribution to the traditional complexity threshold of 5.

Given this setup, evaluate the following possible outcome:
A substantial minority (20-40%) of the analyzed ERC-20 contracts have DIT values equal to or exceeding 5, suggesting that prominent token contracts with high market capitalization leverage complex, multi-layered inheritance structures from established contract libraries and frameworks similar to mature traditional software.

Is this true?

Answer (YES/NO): NO